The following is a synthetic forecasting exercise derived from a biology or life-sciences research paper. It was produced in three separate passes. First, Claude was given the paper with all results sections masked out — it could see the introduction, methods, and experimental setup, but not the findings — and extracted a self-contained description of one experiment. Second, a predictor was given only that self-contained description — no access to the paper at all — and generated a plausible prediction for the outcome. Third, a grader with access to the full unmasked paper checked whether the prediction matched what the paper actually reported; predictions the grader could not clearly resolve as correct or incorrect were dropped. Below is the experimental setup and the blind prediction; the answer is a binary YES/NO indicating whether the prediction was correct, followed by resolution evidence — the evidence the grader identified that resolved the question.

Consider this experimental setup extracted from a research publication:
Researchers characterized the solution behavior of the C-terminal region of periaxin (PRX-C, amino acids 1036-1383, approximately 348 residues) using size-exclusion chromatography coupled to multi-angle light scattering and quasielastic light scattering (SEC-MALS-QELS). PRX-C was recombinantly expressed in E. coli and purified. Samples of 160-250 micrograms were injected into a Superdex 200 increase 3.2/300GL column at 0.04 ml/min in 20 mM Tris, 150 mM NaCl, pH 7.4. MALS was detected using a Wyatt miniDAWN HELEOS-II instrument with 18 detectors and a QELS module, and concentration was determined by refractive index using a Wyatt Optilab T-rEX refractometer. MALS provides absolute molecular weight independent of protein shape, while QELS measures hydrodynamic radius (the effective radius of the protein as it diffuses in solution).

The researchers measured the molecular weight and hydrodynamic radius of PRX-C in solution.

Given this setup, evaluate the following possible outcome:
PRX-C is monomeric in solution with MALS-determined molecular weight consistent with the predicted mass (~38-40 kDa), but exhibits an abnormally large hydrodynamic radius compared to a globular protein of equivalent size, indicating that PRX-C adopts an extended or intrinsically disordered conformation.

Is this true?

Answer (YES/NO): YES